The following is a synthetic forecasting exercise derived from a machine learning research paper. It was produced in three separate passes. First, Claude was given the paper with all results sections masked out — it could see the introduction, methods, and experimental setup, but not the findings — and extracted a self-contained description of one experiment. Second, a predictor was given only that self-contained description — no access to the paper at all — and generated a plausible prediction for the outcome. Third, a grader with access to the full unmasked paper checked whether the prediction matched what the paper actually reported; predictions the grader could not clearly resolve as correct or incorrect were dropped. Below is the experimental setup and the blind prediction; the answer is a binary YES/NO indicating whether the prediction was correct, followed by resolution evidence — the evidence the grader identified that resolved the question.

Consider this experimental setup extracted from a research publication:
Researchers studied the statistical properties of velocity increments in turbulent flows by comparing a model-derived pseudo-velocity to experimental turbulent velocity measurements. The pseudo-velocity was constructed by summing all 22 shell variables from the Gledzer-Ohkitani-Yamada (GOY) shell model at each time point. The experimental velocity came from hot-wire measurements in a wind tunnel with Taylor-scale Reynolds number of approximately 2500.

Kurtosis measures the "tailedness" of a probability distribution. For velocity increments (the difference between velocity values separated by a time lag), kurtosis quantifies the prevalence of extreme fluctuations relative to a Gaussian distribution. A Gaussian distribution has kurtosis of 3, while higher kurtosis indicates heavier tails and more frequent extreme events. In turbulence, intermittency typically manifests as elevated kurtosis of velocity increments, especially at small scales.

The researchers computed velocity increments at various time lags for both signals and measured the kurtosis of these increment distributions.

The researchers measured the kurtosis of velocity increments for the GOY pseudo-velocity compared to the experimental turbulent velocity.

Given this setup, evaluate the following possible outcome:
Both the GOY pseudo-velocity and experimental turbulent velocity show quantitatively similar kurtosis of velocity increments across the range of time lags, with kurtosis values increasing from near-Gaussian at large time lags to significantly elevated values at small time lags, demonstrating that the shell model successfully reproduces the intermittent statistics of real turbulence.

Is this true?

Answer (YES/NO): NO